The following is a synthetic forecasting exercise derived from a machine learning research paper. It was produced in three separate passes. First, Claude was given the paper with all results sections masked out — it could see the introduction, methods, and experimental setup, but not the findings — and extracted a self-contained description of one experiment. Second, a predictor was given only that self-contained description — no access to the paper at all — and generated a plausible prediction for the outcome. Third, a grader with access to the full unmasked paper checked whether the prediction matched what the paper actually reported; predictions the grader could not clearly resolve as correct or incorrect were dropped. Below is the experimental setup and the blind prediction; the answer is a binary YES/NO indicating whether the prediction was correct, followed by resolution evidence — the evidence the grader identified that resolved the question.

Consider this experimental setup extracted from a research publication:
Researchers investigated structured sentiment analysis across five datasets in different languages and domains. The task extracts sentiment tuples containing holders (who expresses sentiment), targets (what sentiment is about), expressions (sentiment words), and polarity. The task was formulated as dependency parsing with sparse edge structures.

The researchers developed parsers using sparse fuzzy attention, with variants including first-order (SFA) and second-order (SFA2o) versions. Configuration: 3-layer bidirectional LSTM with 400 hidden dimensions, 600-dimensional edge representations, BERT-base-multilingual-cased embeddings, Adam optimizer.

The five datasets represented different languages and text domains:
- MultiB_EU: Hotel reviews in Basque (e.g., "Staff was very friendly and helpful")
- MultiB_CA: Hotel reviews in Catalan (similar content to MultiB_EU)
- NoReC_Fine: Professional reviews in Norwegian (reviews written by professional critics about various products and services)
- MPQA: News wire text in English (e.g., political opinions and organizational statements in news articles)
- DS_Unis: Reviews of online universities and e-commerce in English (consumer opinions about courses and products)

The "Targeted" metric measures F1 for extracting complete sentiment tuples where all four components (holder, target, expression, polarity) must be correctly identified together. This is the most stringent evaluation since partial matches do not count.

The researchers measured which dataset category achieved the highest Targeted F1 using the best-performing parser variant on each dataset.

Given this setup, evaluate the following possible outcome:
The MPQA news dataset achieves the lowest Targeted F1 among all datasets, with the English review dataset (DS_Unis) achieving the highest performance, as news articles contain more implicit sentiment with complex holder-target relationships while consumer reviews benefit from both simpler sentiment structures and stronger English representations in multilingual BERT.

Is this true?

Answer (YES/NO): NO